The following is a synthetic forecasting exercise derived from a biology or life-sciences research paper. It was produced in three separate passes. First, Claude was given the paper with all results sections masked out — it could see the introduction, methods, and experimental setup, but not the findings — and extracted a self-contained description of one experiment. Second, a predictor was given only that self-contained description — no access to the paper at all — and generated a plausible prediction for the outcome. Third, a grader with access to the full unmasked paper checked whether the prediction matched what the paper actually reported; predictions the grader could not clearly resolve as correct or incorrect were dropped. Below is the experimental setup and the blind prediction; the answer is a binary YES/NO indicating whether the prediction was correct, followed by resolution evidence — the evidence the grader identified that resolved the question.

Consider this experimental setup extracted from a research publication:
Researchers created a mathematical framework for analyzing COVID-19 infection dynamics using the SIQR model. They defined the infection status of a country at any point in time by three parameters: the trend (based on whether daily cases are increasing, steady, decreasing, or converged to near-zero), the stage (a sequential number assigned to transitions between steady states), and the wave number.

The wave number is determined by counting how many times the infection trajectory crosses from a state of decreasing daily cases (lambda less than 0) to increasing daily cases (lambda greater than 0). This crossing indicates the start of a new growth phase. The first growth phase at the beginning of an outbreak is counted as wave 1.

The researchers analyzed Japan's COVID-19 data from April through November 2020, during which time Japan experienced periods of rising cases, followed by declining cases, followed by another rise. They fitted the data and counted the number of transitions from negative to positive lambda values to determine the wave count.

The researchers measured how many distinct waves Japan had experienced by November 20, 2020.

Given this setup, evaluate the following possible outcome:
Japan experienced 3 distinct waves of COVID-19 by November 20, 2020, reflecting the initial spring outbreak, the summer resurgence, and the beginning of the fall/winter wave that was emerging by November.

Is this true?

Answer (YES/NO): YES